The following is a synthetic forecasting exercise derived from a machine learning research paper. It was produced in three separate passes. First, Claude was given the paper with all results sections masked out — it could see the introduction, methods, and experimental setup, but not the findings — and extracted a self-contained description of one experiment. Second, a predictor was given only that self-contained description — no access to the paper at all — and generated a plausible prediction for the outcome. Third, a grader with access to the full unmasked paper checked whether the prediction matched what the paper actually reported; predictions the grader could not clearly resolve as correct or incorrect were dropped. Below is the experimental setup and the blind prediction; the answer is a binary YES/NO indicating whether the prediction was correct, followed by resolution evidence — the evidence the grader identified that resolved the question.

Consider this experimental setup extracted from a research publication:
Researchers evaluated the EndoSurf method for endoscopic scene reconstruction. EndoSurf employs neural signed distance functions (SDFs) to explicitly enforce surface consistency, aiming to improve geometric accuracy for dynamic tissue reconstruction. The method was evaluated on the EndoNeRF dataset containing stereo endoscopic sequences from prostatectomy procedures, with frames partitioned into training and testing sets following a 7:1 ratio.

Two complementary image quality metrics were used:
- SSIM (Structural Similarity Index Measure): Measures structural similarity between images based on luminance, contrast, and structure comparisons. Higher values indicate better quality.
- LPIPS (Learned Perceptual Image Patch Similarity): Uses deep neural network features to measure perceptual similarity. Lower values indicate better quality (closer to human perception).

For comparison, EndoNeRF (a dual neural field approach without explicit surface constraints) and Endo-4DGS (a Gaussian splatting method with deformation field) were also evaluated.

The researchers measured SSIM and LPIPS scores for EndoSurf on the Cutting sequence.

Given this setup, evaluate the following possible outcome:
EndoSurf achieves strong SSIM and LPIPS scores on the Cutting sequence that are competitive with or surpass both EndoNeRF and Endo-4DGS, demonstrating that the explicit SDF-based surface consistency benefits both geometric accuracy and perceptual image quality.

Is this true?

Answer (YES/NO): NO